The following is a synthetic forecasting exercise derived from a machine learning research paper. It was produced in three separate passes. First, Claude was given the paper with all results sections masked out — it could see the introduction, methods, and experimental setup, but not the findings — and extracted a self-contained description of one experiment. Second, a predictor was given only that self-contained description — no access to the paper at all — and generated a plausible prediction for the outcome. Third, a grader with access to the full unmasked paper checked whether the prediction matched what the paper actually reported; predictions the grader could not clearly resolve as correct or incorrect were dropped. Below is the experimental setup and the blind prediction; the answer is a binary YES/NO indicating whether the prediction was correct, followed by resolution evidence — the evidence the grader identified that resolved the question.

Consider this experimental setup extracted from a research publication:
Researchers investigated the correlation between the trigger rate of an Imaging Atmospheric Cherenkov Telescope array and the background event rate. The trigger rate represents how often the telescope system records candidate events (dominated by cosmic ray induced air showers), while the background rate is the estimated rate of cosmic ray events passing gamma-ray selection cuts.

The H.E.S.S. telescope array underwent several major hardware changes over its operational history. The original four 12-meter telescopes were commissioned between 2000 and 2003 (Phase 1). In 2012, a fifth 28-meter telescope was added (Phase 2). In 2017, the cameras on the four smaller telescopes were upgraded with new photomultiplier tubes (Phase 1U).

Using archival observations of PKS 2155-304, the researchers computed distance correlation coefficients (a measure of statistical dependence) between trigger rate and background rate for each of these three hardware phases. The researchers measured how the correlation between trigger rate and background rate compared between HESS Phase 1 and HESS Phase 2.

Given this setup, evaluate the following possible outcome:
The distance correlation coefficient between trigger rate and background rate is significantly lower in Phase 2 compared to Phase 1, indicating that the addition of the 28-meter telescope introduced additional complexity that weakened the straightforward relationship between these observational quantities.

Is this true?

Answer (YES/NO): NO